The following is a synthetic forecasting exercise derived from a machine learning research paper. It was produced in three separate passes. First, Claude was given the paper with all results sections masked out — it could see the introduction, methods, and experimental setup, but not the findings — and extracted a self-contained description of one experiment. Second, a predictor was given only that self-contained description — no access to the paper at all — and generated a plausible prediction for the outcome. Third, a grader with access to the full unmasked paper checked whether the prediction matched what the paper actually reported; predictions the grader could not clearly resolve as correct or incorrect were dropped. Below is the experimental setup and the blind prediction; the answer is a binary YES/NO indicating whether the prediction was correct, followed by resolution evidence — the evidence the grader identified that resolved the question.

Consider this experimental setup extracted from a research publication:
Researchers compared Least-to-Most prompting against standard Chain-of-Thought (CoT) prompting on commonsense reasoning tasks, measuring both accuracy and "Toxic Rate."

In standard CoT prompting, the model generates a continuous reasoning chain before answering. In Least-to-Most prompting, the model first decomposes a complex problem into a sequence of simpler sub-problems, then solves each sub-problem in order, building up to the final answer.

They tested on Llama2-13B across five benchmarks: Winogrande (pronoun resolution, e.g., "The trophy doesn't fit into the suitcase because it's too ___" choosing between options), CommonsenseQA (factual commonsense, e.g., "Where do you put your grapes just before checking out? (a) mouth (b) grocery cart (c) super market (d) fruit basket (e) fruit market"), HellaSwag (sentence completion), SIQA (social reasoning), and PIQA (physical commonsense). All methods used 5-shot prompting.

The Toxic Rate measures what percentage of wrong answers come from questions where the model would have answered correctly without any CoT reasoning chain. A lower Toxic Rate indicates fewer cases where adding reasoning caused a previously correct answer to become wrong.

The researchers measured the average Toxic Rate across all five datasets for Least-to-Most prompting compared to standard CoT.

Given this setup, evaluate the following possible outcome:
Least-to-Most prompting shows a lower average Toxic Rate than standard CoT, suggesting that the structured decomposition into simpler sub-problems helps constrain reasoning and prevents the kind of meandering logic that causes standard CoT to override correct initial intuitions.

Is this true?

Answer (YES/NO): YES